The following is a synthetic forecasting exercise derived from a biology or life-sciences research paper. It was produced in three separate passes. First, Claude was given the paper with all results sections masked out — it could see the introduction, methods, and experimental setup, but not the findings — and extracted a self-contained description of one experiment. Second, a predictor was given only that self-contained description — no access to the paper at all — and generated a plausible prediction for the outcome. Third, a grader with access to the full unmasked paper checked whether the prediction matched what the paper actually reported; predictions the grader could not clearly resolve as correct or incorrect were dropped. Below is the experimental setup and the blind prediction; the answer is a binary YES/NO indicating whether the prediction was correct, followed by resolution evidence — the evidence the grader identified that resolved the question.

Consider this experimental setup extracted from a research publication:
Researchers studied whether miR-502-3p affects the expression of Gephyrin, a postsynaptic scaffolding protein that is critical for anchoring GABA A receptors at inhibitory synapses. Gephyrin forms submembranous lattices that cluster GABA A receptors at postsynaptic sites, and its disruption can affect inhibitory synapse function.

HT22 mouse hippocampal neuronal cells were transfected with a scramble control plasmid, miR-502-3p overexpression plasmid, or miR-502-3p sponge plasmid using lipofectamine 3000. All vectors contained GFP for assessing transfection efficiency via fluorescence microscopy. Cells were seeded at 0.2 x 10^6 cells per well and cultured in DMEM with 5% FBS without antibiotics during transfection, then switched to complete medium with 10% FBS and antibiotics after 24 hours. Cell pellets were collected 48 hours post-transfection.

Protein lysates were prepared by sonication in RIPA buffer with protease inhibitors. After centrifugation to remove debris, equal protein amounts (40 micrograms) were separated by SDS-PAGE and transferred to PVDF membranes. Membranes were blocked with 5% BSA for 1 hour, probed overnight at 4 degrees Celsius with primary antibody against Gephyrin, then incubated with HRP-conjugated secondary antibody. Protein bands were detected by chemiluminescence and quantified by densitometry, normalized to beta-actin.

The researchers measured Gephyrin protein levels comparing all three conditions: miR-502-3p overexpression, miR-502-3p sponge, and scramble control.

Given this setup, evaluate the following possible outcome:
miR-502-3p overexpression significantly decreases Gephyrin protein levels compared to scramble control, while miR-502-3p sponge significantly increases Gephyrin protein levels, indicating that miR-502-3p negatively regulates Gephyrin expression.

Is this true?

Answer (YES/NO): YES